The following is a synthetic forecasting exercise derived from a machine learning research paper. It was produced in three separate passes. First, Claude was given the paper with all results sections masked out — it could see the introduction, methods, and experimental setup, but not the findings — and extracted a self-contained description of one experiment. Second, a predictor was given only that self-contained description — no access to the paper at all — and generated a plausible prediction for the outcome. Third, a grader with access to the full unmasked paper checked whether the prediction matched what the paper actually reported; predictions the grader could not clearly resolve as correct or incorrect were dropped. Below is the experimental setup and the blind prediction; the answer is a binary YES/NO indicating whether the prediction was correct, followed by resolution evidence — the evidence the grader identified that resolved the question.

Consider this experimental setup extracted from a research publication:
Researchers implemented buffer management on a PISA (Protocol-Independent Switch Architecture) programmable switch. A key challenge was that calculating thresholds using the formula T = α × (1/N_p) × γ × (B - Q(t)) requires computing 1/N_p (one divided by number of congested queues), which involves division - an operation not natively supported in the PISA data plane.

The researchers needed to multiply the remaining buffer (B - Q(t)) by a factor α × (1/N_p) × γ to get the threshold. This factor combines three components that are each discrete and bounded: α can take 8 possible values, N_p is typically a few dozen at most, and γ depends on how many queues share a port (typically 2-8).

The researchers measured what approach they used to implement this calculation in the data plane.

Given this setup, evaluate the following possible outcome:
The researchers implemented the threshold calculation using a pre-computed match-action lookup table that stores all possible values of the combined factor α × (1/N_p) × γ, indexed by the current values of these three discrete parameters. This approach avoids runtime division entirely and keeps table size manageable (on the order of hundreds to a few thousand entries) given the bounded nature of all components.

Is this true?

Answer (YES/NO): NO